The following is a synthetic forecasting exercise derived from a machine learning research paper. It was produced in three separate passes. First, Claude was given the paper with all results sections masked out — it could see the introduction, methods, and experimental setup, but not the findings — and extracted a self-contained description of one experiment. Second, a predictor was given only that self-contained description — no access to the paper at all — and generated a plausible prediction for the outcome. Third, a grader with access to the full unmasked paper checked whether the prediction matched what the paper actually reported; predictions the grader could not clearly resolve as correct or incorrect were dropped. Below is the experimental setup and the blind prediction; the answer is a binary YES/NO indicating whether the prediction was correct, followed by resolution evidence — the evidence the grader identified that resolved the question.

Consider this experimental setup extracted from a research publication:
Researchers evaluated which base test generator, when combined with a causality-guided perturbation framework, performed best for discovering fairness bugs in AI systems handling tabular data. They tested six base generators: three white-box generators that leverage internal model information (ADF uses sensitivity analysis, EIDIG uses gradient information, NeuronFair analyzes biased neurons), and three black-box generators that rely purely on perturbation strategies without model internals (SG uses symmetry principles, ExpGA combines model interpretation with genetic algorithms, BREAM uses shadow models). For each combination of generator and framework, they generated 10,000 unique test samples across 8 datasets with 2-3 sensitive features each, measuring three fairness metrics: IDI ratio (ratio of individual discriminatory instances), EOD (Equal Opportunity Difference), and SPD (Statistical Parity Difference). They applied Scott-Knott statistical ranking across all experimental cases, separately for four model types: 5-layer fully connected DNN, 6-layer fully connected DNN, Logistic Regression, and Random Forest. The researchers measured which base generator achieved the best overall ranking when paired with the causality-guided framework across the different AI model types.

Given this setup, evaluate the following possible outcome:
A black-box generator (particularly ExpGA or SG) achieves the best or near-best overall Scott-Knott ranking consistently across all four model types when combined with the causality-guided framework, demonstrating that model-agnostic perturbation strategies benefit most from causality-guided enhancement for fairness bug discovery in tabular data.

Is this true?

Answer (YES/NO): NO